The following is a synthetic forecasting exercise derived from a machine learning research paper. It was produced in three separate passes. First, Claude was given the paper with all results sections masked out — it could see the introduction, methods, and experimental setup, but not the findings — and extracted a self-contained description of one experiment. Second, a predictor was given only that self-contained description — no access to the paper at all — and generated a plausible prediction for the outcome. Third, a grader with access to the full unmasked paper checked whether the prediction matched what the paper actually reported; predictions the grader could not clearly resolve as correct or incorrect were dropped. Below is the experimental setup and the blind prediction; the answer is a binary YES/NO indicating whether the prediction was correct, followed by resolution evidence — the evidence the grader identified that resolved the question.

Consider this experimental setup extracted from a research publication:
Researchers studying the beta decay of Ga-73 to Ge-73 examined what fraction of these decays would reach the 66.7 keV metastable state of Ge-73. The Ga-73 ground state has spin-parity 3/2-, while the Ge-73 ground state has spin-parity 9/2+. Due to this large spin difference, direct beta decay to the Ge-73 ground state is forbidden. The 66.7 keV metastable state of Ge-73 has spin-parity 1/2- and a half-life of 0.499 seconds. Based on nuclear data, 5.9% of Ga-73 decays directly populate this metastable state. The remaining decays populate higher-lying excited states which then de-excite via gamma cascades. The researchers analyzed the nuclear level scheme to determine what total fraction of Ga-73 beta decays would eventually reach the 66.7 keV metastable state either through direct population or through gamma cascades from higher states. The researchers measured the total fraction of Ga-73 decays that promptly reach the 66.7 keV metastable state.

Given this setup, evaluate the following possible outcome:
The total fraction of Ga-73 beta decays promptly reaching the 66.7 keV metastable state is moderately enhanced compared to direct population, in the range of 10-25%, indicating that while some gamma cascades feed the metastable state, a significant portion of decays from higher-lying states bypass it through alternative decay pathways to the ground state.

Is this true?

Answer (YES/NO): NO